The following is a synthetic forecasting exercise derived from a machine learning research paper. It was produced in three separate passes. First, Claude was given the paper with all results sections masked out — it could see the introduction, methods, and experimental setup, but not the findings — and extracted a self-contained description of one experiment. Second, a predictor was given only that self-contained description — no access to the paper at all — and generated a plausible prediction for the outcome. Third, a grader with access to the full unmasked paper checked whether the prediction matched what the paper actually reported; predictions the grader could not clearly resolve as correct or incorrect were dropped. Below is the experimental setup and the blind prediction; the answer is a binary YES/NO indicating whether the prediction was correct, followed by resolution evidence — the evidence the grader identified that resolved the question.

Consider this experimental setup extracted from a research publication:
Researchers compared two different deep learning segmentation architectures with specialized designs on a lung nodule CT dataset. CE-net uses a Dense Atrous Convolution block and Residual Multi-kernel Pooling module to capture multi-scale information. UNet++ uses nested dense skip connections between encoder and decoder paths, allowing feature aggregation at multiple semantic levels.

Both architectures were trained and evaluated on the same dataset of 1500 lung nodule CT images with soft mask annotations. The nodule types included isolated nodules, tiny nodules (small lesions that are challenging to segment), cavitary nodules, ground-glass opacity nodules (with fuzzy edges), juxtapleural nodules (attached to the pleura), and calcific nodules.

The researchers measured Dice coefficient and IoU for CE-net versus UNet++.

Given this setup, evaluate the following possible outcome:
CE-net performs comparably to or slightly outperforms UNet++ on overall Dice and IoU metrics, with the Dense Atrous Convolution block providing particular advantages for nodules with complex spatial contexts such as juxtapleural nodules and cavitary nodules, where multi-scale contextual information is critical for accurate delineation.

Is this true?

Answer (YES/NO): YES